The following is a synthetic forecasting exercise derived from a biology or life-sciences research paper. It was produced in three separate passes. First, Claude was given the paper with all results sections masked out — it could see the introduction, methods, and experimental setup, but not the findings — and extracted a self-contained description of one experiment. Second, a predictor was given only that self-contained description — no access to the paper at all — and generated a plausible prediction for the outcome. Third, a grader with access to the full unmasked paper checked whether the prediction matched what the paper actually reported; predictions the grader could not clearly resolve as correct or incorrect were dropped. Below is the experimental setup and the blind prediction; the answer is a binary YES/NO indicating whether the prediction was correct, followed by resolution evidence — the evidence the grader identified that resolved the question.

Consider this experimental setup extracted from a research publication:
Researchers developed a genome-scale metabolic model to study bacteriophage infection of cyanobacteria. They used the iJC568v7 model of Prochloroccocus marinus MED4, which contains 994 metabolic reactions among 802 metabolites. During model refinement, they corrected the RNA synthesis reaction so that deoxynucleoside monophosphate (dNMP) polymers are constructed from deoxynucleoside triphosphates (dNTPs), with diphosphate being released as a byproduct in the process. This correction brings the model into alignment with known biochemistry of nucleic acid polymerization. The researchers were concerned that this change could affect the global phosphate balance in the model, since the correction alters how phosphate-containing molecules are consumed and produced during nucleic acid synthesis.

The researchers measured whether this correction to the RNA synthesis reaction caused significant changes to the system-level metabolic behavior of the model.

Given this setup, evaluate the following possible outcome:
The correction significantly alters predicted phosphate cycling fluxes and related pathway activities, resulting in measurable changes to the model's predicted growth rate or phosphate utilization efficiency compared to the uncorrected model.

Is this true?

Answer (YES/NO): NO